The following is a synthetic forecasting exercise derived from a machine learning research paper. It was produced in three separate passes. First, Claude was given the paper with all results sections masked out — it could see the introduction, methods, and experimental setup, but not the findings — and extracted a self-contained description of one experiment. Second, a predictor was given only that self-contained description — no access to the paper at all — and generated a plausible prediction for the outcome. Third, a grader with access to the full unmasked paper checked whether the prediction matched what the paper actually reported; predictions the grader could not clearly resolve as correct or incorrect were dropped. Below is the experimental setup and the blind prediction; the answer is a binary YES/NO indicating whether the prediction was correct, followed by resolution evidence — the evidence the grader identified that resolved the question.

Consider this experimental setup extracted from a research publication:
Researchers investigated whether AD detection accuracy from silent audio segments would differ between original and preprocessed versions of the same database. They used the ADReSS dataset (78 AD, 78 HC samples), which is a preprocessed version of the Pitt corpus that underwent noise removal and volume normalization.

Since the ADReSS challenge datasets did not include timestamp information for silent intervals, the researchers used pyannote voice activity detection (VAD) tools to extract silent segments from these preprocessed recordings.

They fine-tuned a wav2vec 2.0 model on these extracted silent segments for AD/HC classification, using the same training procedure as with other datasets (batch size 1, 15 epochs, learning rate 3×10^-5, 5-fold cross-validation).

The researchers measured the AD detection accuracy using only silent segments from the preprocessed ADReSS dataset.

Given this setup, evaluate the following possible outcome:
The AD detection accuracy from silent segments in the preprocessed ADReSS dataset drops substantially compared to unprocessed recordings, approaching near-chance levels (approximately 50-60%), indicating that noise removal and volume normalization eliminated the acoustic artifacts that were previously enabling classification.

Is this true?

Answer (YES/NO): YES